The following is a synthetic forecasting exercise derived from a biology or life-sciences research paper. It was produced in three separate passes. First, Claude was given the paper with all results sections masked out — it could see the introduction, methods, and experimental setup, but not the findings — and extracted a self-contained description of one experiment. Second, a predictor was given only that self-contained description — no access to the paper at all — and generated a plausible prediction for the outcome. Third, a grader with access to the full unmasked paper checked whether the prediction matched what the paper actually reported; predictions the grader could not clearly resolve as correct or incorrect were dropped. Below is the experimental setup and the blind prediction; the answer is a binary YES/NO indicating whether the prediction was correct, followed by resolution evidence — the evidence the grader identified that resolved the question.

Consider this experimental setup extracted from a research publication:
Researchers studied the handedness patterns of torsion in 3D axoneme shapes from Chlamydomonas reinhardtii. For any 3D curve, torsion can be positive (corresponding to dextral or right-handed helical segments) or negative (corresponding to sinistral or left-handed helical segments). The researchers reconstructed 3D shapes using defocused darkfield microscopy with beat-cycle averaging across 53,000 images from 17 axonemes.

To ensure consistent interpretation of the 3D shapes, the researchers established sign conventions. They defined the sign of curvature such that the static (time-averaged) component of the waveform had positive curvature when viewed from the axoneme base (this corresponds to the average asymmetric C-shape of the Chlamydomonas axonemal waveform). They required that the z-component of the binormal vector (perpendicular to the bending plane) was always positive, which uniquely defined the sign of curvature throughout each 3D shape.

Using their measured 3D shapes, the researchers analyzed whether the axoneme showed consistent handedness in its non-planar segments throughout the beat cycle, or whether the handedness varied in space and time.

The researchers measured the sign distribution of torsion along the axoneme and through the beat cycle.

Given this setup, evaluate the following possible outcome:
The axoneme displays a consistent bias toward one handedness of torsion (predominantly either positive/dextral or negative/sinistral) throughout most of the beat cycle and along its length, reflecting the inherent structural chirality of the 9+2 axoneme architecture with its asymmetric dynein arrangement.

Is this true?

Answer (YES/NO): NO